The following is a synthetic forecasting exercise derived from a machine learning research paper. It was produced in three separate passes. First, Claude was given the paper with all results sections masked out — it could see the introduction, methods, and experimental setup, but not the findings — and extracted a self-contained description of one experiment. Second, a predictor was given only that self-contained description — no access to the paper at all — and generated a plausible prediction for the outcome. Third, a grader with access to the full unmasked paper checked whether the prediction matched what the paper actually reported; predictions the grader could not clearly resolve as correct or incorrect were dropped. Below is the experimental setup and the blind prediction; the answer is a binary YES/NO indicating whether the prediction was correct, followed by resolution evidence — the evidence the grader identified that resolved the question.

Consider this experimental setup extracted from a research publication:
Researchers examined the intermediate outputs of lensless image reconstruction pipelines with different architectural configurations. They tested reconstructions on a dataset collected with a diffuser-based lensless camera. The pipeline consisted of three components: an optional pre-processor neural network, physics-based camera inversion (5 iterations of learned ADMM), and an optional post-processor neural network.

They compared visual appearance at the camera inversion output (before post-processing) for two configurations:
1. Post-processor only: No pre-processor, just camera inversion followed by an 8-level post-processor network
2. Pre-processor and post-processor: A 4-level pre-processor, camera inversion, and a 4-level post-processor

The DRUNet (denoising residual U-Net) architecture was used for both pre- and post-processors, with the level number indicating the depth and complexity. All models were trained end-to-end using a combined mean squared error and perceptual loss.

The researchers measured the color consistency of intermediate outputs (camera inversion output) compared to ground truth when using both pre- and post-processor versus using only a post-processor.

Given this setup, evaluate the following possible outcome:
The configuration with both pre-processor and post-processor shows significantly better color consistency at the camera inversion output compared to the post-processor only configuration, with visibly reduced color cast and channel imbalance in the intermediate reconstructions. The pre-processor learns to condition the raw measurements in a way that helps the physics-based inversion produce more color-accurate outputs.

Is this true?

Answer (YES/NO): NO